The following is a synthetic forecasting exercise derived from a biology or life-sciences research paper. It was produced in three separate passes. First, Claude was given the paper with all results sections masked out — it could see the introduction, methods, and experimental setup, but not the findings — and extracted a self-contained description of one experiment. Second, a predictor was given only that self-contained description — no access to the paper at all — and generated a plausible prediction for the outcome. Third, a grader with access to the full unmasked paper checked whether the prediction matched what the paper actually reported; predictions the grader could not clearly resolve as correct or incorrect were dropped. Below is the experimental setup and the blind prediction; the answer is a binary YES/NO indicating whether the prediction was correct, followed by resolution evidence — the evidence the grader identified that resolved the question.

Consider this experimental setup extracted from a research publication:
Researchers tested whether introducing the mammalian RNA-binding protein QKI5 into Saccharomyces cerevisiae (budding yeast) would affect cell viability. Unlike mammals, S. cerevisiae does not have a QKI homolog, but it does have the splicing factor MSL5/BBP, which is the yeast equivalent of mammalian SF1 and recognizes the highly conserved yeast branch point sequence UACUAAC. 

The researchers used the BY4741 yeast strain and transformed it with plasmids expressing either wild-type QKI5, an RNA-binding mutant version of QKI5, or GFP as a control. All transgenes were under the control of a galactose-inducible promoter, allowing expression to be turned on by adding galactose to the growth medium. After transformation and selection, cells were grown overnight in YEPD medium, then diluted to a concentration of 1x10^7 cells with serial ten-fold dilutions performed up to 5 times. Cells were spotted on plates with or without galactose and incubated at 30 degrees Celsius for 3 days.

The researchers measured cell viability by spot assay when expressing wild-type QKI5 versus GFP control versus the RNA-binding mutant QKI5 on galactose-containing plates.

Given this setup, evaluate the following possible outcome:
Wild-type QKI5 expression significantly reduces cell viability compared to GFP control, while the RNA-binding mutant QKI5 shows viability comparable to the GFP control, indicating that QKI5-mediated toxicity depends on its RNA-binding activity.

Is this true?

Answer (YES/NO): YES